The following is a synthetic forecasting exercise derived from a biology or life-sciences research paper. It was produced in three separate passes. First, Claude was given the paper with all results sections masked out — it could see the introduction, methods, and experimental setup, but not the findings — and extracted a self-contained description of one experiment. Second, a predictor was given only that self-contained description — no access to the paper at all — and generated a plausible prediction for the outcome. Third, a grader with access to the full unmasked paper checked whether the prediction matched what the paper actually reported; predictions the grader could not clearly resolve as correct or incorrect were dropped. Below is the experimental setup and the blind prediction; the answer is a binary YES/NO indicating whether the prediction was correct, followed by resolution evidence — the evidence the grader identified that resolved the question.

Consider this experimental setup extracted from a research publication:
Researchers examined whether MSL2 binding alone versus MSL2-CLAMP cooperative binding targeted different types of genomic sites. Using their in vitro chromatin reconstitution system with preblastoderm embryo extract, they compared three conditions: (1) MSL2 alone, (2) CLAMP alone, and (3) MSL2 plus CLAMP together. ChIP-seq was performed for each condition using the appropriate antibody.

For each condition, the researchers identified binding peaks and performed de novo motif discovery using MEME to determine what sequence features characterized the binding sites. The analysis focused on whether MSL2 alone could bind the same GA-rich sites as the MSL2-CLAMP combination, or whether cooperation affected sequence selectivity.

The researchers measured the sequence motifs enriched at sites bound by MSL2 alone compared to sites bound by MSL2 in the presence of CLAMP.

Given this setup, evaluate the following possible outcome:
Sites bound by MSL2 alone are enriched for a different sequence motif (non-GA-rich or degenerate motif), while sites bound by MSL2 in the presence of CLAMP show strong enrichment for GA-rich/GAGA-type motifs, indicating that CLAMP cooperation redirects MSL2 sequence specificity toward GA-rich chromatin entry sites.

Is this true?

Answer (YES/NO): NO